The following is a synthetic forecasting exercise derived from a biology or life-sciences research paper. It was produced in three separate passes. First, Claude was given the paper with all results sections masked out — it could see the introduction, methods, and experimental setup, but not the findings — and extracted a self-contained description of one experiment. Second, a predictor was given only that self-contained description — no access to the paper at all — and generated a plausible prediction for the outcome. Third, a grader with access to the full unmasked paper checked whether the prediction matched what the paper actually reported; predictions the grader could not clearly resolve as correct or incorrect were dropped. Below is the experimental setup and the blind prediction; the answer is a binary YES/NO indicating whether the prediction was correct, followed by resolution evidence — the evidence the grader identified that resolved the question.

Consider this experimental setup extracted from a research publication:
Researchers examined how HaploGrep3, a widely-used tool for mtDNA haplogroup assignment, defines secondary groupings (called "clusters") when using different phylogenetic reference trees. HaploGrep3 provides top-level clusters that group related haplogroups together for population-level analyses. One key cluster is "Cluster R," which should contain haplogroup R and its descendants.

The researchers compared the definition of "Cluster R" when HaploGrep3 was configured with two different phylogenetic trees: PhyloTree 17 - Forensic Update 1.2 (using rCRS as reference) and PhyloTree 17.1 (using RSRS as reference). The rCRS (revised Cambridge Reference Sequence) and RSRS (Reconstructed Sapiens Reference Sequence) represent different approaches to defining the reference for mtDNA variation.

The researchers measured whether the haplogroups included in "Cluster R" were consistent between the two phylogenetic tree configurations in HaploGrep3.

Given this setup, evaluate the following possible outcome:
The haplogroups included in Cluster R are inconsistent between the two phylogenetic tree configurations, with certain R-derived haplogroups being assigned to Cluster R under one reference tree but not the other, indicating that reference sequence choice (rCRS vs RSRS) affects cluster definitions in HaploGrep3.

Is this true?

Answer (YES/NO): YES